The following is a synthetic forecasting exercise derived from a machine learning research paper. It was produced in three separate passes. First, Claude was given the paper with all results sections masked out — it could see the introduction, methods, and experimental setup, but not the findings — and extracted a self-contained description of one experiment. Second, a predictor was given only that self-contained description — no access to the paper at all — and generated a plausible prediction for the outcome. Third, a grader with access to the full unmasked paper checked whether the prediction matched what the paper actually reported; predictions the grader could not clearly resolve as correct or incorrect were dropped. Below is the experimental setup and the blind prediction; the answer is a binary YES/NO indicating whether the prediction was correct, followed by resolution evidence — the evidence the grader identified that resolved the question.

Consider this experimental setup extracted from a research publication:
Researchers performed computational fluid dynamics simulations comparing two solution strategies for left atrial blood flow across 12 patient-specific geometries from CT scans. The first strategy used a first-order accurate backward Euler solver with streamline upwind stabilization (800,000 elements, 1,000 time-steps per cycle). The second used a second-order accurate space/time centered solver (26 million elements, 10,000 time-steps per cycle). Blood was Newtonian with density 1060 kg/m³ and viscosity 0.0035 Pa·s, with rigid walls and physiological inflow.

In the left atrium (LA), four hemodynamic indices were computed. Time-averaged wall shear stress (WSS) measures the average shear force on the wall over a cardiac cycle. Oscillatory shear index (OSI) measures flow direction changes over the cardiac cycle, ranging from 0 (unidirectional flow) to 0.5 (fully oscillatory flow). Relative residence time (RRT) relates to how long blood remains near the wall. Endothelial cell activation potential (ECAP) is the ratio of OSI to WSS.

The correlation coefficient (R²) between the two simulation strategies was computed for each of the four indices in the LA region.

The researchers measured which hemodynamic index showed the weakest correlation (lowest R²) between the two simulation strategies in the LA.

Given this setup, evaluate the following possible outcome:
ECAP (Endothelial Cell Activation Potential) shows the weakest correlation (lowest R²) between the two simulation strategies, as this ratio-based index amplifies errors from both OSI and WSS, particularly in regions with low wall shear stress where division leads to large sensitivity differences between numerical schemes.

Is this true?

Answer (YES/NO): NO